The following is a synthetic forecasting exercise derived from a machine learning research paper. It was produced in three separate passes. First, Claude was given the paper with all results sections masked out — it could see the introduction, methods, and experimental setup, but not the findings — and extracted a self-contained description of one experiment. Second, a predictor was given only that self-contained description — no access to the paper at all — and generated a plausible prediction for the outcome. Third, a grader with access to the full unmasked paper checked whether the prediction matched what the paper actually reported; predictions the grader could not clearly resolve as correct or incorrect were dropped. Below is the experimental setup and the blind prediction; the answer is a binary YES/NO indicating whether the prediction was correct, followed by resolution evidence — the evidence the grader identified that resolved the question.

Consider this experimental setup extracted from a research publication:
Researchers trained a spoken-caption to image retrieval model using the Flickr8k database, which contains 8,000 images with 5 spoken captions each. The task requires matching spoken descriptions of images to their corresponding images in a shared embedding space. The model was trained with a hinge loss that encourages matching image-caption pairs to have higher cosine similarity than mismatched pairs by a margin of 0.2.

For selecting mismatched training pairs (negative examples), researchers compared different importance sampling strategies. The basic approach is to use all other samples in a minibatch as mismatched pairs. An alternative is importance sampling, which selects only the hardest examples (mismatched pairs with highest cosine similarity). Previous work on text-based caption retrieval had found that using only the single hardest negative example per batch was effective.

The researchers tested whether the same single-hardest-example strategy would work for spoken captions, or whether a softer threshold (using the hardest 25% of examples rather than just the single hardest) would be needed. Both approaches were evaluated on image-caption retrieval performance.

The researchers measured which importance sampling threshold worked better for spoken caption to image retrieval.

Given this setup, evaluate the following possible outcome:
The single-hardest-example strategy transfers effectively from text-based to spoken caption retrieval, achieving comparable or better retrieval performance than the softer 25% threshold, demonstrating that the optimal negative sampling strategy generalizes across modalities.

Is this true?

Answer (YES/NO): NO